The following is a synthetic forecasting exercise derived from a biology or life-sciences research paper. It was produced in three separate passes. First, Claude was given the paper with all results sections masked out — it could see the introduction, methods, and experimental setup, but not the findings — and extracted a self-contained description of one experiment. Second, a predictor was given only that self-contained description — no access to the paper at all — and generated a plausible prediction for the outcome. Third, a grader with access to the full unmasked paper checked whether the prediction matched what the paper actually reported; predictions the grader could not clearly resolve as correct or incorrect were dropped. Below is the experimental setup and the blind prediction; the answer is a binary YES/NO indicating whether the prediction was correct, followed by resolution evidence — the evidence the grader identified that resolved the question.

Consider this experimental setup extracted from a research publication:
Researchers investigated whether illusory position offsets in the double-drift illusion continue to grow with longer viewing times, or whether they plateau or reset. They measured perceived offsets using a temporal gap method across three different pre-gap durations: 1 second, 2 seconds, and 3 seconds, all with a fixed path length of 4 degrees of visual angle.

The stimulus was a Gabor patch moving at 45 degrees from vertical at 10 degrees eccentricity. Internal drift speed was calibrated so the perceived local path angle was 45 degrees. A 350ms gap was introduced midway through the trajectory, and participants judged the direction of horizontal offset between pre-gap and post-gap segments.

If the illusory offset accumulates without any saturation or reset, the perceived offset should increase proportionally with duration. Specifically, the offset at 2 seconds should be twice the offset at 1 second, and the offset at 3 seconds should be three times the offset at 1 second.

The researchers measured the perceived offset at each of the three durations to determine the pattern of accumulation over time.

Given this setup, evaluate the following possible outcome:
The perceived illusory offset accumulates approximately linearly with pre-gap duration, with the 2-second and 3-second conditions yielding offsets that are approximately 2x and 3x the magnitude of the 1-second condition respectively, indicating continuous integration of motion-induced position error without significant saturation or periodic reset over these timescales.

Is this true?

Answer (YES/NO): NO